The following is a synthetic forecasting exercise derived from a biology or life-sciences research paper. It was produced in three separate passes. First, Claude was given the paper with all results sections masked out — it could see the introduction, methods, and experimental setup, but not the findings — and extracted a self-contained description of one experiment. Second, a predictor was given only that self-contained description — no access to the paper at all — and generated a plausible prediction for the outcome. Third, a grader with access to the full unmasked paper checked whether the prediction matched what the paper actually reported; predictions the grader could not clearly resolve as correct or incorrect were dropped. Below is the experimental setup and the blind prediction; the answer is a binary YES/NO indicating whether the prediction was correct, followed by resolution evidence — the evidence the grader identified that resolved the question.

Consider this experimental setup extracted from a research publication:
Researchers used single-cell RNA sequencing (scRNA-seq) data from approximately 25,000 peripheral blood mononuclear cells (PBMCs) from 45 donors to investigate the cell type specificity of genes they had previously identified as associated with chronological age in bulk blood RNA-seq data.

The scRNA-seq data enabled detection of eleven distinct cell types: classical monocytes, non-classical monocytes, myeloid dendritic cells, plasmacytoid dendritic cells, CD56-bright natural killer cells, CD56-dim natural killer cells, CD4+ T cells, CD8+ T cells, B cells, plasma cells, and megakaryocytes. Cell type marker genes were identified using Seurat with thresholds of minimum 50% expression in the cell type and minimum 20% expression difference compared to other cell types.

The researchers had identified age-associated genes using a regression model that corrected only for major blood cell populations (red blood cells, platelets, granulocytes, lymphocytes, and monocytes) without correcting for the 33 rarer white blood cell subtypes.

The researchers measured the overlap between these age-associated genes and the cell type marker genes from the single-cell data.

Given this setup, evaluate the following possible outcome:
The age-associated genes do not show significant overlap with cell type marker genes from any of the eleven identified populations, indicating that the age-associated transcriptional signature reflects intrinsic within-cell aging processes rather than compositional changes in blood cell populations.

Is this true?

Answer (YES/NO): NO